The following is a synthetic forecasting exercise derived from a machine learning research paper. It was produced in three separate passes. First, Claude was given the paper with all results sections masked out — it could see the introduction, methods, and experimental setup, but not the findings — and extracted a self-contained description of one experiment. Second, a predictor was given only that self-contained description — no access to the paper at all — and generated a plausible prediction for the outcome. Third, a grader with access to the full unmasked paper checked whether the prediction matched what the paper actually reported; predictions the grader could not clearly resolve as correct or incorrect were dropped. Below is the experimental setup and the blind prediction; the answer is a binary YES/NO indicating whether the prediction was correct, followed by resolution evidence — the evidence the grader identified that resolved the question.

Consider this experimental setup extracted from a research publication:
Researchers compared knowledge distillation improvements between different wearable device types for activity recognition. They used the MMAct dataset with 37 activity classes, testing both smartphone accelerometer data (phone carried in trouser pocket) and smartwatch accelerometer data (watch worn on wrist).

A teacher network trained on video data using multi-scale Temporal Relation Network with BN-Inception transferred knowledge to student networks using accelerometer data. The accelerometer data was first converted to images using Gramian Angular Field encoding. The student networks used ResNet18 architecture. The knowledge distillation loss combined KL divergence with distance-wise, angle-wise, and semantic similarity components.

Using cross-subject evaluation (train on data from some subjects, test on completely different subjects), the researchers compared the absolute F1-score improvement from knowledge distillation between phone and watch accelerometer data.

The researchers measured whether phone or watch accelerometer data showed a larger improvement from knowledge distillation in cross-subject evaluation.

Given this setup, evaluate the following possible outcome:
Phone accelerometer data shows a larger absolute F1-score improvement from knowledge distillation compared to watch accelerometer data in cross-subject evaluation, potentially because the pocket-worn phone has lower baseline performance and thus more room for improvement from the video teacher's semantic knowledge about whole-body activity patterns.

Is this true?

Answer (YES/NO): NO